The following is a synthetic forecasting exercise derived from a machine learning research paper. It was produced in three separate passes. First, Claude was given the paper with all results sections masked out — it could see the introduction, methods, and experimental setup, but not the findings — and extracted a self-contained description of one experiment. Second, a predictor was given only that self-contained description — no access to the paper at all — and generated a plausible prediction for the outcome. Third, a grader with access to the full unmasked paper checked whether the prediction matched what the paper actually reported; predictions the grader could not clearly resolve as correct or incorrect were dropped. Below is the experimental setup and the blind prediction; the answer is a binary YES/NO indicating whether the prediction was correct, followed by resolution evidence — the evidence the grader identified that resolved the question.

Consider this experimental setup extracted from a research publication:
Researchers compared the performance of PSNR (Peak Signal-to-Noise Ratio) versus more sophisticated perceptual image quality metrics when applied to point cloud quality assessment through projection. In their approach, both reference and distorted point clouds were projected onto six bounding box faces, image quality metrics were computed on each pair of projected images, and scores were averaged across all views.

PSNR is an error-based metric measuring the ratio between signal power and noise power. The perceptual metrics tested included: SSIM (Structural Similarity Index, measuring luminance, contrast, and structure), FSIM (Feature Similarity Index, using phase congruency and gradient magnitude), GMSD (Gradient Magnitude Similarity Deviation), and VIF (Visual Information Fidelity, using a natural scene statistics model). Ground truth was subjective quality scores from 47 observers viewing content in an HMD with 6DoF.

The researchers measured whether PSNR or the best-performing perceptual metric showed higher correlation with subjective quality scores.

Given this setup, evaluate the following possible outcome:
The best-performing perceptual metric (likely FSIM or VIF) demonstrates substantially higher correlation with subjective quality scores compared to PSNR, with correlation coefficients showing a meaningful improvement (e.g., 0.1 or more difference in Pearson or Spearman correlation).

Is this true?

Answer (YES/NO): YES